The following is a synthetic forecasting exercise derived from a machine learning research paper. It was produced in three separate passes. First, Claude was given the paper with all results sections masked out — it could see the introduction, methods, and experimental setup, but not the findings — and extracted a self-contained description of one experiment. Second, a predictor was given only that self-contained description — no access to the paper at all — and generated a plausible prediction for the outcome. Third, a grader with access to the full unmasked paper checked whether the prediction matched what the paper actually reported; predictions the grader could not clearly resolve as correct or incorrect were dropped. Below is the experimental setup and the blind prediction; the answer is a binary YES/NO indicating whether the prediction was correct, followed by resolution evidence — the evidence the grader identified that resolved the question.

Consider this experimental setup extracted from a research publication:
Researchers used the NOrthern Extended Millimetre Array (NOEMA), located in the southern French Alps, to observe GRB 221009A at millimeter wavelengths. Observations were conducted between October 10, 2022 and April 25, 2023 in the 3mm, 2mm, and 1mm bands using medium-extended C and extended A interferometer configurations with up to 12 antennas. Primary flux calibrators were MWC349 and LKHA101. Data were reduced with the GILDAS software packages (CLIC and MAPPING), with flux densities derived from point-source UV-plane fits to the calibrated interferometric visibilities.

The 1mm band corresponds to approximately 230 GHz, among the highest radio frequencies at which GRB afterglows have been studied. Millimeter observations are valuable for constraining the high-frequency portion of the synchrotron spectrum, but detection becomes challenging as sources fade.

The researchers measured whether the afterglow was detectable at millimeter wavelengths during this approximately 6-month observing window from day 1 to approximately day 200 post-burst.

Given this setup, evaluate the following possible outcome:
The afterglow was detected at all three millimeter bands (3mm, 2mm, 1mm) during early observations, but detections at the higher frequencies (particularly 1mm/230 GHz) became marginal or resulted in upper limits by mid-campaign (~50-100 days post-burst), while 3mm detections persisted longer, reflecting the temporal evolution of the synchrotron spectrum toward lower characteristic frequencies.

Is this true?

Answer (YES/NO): NO